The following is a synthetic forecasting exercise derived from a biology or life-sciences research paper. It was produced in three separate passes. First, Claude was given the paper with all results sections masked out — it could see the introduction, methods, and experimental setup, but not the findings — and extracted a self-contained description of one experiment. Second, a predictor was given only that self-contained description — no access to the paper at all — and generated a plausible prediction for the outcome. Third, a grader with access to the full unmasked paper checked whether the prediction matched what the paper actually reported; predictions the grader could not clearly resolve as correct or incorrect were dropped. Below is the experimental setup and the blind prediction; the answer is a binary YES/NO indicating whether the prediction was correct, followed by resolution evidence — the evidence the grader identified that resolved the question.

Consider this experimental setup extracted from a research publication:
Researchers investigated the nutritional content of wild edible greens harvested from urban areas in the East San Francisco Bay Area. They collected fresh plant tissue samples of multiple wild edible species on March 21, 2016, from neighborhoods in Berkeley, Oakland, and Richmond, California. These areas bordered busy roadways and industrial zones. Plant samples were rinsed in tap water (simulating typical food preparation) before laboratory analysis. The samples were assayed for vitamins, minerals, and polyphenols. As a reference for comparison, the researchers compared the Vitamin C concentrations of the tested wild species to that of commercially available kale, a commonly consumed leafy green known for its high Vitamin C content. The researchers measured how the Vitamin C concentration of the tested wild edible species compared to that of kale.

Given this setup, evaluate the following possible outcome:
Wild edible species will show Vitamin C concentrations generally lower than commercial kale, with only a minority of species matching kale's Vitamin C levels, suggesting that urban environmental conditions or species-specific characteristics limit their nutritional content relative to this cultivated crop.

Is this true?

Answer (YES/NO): NO